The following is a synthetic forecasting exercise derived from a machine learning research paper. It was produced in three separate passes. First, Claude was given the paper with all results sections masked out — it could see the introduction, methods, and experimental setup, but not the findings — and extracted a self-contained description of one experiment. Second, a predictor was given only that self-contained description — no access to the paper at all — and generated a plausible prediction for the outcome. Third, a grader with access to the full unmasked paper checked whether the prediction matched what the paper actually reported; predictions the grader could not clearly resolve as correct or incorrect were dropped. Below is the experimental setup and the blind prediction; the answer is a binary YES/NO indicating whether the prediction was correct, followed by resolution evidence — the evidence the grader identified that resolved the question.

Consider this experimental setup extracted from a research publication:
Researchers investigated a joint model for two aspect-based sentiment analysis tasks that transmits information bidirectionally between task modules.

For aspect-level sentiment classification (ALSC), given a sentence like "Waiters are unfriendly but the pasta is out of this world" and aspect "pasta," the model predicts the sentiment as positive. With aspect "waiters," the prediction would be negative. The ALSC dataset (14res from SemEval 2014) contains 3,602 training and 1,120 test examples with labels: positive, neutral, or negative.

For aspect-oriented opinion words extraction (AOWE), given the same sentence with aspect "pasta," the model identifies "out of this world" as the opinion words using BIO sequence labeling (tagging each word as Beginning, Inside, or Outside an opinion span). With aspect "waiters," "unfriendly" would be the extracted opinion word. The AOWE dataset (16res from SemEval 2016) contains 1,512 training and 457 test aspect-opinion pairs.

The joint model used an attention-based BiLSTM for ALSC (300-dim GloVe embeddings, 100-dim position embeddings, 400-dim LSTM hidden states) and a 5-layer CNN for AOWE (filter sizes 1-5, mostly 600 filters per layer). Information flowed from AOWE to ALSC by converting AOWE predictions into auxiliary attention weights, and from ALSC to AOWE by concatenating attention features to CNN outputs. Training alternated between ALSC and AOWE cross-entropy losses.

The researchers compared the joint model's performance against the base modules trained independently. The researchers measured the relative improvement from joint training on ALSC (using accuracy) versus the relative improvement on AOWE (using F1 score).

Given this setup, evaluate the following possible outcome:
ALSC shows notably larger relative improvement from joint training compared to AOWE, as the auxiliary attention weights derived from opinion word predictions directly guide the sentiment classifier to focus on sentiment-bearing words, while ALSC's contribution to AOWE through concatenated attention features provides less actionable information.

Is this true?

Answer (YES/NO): NO